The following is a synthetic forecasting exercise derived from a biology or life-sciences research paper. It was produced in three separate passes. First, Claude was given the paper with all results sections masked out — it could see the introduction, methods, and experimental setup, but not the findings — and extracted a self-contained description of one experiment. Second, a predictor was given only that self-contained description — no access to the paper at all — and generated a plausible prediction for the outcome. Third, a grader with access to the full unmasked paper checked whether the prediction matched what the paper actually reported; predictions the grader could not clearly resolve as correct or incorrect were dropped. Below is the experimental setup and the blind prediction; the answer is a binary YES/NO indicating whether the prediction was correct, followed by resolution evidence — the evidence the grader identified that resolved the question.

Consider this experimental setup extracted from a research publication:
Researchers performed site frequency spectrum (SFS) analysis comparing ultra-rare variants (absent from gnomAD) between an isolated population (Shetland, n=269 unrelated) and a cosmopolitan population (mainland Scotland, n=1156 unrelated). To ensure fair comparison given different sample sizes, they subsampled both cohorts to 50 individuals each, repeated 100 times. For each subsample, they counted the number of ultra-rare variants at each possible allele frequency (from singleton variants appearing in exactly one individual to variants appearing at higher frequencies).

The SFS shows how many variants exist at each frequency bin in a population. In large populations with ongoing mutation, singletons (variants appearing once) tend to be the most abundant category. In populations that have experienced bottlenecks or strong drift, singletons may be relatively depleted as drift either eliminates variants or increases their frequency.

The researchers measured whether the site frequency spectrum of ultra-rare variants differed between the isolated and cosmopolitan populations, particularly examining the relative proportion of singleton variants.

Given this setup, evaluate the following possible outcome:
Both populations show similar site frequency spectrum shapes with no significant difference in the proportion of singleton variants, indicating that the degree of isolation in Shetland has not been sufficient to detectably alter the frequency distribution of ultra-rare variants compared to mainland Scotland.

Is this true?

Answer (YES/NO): NO